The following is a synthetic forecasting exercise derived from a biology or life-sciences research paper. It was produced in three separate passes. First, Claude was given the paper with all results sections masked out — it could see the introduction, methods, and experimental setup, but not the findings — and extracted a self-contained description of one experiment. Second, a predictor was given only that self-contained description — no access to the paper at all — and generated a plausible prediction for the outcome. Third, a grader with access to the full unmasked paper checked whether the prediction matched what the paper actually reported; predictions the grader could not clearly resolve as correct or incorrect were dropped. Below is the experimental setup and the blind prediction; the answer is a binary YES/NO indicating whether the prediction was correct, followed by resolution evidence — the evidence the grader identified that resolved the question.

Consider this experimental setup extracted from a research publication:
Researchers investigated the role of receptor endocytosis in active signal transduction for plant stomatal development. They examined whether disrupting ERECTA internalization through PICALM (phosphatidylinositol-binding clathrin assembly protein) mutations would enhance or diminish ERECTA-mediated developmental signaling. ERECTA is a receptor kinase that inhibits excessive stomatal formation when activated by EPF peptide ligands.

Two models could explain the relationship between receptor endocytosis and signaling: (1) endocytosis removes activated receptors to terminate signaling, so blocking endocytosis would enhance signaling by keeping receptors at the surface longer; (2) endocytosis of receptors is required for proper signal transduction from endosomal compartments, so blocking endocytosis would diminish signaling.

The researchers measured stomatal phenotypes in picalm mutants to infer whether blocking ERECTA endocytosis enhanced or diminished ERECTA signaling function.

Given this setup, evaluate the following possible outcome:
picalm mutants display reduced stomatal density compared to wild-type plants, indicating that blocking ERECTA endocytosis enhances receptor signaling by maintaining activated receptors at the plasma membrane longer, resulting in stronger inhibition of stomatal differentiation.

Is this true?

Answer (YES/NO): NO